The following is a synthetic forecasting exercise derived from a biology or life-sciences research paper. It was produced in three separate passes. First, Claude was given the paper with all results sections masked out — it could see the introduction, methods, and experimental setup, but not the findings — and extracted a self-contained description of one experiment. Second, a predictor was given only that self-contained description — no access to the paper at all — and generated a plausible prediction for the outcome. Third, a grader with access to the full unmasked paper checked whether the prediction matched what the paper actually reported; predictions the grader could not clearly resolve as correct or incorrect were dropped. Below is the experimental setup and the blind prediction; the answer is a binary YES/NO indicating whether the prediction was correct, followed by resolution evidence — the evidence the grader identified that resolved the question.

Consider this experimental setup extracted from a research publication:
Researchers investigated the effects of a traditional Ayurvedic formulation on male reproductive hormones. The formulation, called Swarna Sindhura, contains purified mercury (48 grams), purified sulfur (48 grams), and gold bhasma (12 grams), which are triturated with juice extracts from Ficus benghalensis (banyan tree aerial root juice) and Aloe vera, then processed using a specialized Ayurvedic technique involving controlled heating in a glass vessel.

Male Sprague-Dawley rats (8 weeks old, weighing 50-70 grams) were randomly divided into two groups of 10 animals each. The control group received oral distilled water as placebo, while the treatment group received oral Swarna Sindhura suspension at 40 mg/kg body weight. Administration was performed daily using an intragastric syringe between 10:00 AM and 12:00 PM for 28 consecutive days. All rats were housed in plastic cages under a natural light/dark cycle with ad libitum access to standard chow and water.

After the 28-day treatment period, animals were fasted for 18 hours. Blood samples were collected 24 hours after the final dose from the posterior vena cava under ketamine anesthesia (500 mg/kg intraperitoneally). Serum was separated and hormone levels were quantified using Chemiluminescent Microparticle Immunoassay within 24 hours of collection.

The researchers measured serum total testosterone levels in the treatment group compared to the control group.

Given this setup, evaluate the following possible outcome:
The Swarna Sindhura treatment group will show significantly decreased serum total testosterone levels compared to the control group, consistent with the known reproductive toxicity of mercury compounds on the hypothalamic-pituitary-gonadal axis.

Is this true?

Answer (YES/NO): NO